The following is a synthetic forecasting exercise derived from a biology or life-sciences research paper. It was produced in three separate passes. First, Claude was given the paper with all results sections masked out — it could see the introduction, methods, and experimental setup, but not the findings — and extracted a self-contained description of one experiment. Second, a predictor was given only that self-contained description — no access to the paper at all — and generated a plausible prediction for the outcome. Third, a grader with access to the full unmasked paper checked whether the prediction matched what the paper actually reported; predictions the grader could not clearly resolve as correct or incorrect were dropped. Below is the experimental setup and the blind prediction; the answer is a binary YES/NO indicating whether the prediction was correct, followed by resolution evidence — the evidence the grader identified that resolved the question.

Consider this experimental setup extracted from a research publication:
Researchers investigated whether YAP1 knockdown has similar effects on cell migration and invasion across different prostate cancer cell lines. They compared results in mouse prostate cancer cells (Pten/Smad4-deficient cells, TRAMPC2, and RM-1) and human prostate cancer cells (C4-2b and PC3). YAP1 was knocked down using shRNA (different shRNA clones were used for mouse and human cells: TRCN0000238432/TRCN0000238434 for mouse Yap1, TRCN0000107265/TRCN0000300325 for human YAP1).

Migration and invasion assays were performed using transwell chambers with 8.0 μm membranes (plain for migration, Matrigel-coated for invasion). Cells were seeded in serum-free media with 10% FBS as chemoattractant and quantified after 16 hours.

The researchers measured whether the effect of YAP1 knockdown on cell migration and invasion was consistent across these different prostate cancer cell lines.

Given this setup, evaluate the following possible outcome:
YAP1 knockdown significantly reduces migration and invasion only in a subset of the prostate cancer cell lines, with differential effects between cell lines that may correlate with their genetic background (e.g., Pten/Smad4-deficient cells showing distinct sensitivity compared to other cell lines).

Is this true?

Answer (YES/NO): NO